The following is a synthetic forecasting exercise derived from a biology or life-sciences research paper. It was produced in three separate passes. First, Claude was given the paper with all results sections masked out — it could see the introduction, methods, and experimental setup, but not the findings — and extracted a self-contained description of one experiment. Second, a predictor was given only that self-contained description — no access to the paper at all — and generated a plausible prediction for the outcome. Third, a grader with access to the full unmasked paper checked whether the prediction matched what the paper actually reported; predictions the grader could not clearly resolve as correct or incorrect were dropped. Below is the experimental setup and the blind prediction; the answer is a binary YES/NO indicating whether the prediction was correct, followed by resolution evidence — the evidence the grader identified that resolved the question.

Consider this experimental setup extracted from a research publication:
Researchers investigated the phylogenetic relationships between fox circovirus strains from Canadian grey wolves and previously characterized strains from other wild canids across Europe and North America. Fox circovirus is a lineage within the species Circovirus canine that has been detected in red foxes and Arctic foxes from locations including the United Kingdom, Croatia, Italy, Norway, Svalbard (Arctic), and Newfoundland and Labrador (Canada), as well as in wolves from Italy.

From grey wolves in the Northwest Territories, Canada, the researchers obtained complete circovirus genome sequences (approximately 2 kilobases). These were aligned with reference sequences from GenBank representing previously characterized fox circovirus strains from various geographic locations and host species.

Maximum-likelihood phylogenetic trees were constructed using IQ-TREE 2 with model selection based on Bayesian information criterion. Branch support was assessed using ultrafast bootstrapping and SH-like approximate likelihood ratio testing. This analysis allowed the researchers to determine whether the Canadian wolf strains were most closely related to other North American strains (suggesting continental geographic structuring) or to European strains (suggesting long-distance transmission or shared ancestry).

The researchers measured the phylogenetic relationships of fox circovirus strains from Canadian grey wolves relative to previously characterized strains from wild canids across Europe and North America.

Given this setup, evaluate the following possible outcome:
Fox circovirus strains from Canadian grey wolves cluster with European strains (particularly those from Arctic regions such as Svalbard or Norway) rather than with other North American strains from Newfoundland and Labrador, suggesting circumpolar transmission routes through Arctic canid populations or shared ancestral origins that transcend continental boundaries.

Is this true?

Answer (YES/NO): NO